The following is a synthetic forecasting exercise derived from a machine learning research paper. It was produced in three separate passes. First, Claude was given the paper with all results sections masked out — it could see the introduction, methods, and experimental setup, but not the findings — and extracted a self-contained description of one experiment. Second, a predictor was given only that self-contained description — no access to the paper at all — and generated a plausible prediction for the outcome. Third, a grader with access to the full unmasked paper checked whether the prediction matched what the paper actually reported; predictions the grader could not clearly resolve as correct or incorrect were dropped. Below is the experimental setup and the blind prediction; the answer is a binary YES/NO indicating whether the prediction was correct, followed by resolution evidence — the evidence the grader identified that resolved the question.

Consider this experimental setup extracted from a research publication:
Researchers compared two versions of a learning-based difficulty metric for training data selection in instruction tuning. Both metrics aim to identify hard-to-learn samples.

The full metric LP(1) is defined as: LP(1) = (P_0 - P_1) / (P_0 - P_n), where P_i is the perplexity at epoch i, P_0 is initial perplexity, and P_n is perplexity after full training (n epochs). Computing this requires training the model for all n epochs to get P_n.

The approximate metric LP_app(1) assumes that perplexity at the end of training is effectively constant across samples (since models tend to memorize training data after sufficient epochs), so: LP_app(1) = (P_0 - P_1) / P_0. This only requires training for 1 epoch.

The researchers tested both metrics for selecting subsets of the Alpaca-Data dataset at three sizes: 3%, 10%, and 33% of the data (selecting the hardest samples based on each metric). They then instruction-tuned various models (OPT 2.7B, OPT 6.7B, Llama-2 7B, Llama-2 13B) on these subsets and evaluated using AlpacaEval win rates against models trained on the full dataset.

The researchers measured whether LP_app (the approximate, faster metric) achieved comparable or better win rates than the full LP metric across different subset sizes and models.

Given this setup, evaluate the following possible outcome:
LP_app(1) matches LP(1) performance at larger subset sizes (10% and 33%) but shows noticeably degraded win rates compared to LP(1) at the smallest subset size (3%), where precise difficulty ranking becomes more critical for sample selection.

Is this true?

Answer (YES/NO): NO